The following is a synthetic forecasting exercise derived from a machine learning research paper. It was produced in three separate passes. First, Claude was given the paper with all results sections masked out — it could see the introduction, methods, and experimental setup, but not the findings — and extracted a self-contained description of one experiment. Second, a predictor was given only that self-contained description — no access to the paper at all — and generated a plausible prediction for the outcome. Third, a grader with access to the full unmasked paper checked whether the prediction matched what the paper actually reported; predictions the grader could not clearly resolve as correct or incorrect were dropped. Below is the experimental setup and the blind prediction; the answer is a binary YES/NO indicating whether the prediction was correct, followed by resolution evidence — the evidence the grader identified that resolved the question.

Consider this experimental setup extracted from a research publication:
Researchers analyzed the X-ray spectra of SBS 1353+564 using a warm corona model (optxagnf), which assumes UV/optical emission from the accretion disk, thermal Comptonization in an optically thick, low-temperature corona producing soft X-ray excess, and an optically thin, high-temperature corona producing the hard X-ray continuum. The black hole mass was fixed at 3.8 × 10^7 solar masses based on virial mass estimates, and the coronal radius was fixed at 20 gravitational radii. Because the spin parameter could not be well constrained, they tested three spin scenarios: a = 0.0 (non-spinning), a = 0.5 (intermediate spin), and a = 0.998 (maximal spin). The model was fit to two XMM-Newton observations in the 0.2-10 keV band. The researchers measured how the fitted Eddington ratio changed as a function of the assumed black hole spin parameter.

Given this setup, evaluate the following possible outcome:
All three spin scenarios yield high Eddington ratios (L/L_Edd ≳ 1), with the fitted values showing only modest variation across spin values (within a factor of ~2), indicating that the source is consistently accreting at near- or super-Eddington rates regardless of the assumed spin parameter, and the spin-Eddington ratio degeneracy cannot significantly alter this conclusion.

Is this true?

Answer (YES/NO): NO